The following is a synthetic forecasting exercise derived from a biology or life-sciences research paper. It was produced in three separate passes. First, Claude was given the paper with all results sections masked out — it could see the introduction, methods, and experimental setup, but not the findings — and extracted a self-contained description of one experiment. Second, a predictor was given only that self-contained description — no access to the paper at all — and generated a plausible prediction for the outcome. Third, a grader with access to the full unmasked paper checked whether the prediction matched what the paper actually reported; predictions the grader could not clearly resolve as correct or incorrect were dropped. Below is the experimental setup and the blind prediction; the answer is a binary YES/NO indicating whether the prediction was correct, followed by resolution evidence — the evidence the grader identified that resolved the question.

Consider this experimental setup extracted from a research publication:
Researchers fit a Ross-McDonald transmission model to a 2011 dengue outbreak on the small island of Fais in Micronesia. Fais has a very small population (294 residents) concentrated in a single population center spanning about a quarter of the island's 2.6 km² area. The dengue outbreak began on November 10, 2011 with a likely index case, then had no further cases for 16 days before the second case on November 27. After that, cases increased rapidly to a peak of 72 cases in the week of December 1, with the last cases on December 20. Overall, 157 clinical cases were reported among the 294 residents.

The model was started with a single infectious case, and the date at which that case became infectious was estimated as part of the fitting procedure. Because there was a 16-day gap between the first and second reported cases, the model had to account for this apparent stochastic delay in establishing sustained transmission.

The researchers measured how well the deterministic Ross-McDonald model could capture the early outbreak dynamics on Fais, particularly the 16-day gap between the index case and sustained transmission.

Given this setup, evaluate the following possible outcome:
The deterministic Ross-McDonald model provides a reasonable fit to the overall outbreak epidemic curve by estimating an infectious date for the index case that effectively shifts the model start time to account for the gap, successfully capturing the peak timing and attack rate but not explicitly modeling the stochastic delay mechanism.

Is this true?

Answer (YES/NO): YES